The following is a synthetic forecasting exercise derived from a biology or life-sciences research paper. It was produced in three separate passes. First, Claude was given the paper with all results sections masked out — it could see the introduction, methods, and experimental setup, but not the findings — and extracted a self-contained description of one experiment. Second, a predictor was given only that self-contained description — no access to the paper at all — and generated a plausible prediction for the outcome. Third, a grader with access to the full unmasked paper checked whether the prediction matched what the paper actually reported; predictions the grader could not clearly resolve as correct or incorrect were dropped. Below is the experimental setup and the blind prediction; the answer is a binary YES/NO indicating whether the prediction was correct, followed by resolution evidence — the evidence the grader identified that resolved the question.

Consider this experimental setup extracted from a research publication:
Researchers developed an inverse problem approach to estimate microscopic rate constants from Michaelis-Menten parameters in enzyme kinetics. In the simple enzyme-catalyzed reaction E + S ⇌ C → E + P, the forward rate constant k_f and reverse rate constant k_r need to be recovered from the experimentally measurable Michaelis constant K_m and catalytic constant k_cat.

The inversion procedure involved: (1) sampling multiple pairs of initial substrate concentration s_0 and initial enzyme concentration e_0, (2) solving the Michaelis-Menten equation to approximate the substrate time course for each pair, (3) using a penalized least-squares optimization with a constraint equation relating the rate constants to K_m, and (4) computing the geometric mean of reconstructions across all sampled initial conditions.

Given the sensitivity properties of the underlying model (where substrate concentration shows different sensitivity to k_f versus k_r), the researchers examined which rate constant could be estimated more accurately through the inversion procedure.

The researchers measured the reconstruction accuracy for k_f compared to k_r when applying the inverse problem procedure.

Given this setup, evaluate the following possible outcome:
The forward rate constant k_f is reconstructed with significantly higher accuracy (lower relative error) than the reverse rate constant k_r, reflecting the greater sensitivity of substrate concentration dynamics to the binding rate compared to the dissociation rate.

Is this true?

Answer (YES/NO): YES